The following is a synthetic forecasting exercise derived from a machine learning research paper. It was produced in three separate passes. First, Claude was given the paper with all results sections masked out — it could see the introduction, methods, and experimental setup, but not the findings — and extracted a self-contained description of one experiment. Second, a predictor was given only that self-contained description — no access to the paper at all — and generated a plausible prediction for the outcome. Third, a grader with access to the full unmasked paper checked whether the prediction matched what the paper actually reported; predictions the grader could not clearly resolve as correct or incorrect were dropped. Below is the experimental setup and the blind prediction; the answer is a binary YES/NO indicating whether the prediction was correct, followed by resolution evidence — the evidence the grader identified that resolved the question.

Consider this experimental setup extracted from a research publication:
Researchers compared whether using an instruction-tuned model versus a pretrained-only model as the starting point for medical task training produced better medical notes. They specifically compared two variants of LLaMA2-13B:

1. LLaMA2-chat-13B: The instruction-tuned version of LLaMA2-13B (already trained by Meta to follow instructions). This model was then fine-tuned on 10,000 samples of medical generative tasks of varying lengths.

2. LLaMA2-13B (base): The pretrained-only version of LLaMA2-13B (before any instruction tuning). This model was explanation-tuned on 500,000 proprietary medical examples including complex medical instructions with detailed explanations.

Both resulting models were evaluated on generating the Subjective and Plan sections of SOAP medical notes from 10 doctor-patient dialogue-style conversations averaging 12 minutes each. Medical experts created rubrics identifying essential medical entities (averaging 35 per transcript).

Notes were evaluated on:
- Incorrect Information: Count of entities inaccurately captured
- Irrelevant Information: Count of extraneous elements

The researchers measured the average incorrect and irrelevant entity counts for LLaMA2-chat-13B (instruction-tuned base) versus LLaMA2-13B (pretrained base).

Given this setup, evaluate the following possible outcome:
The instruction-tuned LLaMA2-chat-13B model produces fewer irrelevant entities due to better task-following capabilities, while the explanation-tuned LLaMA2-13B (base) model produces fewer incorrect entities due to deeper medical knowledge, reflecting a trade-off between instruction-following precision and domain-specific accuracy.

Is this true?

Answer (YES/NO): NO